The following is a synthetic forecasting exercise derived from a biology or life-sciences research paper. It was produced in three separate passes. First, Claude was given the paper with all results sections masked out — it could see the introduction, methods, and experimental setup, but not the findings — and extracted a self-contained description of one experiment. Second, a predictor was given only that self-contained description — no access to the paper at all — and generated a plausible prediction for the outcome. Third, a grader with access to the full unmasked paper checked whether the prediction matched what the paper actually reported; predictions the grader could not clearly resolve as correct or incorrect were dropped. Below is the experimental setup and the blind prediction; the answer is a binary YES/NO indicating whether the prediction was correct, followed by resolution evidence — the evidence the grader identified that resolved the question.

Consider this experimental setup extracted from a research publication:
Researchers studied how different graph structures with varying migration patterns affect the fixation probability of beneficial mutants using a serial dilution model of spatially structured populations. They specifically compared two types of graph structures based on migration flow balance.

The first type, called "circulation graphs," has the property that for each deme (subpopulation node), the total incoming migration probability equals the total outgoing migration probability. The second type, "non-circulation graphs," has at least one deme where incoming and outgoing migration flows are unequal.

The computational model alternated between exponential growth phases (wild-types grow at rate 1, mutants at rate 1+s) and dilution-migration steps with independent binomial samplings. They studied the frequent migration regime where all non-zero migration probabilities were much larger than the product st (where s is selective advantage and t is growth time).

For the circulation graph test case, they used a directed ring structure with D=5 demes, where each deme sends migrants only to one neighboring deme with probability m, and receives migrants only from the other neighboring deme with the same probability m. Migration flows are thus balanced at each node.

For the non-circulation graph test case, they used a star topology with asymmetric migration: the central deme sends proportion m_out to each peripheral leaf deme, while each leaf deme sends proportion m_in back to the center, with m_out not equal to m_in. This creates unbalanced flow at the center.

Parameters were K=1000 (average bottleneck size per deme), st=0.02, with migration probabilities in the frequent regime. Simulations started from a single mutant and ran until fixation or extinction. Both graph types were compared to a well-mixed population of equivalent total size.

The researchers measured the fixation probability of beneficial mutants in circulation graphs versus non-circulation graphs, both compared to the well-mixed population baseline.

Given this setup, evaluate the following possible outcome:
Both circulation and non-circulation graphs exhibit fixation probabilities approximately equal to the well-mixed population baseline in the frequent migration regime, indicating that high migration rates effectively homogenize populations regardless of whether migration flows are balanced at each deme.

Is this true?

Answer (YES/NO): NO